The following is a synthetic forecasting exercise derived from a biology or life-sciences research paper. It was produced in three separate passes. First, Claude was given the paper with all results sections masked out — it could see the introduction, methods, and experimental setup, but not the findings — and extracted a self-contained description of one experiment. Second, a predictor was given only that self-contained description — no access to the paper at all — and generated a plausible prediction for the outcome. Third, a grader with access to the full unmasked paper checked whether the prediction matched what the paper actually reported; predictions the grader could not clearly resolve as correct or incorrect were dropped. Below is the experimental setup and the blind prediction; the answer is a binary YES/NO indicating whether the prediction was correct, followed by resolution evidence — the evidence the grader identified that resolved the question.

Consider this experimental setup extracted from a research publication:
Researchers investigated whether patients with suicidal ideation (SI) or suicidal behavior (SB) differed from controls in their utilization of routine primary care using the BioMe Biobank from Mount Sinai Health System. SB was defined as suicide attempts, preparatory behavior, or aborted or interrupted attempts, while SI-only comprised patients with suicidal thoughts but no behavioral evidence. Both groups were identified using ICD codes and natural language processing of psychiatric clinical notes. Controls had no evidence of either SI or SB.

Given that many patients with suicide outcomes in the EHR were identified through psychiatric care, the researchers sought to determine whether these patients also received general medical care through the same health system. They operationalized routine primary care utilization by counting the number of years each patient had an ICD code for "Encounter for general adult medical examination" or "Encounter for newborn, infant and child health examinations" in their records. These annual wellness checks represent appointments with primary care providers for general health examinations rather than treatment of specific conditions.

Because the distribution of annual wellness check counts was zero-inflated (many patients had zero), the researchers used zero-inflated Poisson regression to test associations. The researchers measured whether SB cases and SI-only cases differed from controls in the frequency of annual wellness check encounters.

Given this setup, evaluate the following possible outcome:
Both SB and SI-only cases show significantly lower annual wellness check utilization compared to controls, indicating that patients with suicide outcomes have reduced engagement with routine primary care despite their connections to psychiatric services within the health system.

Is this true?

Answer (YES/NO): NO